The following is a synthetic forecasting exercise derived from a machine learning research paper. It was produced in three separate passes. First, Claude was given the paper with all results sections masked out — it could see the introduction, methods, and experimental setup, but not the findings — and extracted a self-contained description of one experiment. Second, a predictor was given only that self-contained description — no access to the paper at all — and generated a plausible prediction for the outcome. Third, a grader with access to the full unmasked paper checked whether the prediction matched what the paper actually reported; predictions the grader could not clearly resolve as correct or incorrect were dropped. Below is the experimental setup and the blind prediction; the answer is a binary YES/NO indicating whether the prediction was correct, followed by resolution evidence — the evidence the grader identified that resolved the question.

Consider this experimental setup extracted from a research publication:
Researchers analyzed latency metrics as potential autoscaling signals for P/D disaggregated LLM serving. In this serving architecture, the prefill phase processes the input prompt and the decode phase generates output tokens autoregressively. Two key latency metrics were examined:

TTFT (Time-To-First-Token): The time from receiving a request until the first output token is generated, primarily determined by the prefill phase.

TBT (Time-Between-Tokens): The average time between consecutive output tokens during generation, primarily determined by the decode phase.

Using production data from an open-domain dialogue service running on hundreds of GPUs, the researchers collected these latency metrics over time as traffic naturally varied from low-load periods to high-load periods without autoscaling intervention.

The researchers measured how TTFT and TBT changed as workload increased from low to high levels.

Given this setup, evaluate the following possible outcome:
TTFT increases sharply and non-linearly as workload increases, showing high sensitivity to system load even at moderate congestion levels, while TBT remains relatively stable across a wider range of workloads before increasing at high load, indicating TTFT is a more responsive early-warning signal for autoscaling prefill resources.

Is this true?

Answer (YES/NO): NO